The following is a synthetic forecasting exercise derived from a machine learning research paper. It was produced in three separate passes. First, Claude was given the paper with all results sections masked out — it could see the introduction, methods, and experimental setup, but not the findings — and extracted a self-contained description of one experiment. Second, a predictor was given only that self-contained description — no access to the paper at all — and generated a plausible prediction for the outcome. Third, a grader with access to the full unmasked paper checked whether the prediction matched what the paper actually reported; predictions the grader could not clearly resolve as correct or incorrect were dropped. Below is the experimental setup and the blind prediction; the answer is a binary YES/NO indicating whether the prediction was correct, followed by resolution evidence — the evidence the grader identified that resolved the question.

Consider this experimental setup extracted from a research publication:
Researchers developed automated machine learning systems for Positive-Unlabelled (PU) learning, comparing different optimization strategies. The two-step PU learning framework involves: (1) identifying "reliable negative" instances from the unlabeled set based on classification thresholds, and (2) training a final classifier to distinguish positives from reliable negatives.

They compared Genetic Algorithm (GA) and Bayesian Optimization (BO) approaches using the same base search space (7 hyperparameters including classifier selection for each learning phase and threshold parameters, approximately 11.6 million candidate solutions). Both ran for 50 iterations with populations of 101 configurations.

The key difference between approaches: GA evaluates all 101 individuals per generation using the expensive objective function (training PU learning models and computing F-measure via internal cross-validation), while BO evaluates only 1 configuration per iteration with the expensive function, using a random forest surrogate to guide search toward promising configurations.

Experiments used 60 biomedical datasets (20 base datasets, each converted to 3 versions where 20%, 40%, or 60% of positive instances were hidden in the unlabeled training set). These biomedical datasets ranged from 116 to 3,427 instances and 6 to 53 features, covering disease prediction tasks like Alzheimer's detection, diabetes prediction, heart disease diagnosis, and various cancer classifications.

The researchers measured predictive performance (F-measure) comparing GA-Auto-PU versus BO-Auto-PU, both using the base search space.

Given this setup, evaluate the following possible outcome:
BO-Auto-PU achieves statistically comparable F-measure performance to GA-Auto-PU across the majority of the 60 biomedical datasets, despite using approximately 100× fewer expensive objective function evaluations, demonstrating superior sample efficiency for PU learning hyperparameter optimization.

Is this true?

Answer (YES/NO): NO